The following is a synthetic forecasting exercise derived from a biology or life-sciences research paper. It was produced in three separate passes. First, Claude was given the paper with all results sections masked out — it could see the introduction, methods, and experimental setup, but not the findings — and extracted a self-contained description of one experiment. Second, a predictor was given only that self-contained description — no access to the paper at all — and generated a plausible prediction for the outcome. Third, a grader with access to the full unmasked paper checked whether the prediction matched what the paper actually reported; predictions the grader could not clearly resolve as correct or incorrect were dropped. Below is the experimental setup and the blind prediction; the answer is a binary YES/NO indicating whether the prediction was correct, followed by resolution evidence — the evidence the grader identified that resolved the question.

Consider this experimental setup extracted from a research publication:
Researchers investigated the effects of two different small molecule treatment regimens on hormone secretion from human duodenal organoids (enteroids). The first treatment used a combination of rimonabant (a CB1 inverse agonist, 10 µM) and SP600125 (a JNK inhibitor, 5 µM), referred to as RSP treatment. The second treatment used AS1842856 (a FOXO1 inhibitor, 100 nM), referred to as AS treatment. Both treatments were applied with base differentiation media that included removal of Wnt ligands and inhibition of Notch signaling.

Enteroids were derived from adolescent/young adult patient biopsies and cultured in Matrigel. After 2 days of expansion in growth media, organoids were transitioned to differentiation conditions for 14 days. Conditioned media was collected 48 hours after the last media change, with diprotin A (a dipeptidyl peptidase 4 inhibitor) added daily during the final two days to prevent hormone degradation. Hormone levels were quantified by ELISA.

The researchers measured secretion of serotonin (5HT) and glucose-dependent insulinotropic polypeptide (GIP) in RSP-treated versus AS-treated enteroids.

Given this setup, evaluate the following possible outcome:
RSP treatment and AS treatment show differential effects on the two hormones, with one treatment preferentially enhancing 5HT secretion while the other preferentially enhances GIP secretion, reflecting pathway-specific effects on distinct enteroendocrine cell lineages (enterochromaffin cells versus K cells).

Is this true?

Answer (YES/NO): YES